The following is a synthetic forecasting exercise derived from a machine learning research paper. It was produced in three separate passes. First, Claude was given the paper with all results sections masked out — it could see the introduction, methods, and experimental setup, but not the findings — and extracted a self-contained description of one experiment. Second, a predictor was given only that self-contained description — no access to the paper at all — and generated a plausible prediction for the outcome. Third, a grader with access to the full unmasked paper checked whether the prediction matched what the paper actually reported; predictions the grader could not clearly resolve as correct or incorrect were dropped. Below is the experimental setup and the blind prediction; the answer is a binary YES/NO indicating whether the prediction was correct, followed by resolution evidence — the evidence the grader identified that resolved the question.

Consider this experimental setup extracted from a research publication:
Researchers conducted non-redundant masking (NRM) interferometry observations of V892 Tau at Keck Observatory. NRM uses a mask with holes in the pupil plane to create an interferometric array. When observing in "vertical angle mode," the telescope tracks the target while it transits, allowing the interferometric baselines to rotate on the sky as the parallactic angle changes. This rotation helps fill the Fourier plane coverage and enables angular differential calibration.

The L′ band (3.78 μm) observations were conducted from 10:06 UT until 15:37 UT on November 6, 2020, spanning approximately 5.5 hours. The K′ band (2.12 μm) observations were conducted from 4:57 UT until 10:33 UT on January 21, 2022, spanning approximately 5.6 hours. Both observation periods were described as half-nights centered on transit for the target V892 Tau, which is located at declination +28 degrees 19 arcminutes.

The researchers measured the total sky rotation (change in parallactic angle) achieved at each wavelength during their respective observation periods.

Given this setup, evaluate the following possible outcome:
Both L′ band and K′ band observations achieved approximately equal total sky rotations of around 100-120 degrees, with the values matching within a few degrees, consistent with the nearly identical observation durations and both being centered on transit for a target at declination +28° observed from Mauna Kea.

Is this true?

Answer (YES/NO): NO